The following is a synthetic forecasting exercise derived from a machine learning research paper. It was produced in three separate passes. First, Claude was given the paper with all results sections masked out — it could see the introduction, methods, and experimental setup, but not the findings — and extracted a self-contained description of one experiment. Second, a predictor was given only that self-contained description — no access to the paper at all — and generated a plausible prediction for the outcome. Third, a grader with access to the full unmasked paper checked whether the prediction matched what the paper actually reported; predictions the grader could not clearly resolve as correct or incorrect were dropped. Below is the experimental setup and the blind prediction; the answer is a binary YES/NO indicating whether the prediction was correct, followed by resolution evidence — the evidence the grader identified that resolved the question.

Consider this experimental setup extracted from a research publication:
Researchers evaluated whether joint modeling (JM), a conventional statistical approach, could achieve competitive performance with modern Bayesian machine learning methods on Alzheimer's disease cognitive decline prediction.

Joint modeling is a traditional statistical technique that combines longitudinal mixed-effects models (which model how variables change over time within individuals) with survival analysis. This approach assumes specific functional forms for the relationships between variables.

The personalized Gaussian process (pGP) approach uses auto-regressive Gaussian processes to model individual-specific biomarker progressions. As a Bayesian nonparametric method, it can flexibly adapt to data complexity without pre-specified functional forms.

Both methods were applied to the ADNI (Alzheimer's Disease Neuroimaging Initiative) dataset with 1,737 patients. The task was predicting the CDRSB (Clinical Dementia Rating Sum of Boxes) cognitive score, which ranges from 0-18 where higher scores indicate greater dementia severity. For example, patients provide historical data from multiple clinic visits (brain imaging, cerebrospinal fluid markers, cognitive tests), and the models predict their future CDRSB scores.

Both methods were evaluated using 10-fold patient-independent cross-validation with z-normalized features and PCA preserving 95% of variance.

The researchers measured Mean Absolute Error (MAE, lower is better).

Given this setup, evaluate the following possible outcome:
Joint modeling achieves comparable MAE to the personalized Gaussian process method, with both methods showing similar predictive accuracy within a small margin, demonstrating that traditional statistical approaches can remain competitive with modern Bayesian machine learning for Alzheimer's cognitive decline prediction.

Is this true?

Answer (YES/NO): NO